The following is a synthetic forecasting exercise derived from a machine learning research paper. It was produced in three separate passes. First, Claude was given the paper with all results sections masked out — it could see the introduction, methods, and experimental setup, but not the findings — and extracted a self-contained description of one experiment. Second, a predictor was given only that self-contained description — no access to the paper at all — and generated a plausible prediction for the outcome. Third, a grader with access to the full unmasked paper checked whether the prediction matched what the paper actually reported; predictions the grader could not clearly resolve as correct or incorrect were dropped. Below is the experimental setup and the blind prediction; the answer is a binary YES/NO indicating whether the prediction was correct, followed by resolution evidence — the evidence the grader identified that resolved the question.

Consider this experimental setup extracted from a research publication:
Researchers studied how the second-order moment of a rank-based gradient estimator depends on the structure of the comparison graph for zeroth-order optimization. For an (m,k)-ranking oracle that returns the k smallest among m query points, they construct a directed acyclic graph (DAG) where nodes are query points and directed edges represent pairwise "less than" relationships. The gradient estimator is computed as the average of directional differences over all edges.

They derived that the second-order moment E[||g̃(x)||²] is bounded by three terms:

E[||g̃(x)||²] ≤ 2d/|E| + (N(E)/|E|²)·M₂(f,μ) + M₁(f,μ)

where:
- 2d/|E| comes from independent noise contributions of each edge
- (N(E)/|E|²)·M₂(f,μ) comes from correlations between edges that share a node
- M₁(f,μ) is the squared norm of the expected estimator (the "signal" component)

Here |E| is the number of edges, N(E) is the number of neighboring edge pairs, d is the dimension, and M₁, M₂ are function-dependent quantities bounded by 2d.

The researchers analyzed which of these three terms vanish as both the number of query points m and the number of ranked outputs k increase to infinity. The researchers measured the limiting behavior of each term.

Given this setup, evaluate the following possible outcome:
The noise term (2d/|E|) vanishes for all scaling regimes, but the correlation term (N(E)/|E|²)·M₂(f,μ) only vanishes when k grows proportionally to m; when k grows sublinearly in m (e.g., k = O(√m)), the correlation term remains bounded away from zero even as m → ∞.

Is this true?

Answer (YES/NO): NO